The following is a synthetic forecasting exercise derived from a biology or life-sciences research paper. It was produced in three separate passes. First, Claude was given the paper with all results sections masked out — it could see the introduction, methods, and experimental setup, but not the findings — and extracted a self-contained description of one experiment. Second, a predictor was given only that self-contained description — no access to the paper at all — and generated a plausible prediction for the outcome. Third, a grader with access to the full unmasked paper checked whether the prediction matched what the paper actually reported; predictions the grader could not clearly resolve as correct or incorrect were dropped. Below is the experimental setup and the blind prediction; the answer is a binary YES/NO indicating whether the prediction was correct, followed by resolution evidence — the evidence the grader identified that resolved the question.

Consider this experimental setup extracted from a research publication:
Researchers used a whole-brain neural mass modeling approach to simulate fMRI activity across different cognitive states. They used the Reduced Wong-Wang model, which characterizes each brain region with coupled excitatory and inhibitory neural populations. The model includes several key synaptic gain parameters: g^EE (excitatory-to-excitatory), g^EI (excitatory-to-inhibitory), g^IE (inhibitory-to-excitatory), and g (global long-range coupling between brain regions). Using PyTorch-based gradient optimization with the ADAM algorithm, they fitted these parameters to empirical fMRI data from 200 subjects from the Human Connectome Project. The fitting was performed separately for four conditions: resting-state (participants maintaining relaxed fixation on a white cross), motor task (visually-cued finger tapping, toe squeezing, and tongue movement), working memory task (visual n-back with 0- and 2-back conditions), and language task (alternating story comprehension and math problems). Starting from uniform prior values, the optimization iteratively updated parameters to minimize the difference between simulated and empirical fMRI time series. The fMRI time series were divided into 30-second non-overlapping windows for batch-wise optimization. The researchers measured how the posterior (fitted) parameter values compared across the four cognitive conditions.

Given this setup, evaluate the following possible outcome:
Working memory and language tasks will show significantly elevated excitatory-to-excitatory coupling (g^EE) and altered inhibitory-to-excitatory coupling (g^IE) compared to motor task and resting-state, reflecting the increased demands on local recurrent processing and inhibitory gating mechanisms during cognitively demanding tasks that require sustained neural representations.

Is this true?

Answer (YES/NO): NO